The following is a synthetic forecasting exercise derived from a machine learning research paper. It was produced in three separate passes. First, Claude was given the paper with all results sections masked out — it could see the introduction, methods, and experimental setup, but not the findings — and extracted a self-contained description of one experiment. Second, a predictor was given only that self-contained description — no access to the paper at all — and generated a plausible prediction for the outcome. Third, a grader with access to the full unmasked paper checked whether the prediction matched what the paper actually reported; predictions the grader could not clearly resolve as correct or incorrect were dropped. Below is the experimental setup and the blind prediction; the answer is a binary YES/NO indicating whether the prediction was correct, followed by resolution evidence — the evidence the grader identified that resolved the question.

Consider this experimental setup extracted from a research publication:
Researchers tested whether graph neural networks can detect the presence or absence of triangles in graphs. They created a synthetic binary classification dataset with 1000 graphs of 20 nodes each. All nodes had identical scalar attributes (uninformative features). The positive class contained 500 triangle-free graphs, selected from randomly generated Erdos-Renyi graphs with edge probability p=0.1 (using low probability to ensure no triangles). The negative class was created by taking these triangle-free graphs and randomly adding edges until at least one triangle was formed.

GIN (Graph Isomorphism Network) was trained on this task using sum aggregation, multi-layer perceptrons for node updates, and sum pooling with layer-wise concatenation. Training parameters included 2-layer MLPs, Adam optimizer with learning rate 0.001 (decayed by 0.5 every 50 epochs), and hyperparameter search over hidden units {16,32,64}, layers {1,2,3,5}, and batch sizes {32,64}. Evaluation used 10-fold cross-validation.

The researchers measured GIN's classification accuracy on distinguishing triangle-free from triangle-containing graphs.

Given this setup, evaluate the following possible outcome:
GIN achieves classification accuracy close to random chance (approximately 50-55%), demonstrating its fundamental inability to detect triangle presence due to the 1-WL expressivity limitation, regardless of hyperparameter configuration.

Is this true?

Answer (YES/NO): YES